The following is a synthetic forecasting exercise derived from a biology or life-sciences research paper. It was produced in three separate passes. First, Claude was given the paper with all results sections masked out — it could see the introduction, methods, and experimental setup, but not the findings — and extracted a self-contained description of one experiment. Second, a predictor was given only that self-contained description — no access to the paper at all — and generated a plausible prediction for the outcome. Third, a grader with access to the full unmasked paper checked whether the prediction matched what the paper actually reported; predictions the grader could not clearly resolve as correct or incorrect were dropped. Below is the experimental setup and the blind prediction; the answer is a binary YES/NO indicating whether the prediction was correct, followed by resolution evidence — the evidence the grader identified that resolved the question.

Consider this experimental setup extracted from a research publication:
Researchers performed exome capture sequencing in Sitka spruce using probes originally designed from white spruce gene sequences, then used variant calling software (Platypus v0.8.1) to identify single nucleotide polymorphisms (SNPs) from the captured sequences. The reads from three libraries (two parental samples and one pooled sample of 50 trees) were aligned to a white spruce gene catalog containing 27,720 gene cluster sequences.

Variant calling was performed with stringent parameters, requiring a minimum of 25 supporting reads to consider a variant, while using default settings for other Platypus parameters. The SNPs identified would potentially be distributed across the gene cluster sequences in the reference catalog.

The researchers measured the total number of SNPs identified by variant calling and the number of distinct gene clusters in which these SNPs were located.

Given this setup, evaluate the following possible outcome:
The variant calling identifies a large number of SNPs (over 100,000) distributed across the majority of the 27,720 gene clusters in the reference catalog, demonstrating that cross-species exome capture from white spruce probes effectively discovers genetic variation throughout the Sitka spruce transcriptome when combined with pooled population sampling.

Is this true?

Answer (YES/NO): YES